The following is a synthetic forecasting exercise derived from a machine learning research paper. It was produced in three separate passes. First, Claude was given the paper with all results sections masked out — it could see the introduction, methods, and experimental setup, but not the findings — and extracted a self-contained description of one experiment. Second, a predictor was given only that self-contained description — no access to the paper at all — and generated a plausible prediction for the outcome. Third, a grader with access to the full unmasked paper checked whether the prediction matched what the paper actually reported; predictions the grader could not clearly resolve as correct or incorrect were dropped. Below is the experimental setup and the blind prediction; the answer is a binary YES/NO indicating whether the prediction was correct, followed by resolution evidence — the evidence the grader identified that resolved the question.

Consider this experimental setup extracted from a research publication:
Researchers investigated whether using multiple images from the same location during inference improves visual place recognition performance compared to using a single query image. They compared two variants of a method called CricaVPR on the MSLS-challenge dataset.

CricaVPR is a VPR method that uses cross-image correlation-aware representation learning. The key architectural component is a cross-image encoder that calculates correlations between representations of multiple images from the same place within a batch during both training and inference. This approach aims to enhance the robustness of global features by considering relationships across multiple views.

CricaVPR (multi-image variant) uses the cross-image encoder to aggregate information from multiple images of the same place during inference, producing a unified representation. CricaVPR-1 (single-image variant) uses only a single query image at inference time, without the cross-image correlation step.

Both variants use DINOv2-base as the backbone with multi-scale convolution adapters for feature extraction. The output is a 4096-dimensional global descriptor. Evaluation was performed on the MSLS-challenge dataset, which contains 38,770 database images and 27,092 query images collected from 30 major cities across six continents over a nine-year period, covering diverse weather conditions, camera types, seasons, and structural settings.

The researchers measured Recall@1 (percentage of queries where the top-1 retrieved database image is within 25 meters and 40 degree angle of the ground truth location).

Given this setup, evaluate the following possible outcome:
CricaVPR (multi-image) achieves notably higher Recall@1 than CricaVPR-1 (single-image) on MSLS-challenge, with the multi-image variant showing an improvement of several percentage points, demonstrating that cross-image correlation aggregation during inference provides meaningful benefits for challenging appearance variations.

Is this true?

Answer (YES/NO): NO